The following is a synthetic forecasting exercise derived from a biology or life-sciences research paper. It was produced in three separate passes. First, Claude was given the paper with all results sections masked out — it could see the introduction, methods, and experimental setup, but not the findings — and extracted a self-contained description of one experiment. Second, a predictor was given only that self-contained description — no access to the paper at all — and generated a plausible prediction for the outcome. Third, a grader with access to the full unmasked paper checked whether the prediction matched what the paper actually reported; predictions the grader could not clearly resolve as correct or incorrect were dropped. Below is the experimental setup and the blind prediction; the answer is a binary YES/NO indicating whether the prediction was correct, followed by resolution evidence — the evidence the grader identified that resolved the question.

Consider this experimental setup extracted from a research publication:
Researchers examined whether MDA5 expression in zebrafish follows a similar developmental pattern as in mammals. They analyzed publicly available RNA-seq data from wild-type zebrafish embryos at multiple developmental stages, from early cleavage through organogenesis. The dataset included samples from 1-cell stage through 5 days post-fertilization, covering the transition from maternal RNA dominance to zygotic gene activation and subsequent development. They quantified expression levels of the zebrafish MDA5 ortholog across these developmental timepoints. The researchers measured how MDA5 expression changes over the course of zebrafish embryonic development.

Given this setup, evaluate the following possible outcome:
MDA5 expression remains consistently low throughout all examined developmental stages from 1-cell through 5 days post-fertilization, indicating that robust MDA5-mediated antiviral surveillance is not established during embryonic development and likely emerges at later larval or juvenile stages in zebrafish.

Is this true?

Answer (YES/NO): NO